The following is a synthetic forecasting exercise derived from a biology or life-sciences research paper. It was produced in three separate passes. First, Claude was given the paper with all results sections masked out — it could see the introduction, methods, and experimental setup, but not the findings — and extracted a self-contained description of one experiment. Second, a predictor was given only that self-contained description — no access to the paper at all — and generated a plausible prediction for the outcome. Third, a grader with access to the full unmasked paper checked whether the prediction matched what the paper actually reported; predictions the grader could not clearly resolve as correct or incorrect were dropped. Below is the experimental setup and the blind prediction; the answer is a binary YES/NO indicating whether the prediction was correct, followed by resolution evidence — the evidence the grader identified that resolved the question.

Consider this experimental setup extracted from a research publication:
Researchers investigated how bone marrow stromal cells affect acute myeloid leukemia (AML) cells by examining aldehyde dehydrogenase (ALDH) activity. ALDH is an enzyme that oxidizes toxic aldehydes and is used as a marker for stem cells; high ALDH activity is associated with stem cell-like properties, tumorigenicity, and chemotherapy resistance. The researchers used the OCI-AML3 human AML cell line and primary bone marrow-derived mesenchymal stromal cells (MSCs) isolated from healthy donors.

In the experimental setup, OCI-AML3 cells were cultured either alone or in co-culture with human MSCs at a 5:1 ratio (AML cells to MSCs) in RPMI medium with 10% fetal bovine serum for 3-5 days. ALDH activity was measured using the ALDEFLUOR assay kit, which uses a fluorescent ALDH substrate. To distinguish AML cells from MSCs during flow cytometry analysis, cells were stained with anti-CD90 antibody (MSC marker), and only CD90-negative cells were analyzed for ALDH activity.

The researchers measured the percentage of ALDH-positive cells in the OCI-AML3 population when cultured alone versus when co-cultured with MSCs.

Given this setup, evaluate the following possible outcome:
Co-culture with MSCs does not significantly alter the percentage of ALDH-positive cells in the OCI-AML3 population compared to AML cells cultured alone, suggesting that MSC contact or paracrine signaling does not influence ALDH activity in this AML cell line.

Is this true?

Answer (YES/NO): NO